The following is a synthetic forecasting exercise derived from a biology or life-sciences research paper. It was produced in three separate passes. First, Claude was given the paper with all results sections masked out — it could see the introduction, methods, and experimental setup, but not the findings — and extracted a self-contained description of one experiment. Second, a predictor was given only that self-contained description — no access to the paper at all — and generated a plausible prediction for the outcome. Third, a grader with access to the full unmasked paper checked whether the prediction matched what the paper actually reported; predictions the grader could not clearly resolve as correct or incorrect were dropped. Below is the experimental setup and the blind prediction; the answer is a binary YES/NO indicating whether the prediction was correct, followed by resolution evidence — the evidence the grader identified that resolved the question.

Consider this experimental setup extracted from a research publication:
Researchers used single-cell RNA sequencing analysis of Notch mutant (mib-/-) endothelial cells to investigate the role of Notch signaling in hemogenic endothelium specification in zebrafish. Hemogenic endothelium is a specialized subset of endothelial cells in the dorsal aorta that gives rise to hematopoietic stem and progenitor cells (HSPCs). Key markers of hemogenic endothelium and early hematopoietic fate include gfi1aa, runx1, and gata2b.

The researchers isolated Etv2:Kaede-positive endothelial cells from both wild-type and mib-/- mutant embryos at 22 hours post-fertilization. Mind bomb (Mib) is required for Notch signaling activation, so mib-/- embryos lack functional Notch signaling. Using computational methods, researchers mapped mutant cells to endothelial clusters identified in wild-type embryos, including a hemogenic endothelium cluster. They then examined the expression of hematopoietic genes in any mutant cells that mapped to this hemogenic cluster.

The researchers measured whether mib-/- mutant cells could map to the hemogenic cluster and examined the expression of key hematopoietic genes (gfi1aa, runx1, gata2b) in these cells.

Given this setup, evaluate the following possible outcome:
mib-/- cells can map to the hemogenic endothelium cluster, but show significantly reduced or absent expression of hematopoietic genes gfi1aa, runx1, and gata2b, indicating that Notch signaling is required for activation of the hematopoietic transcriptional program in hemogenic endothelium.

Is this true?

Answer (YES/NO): YES